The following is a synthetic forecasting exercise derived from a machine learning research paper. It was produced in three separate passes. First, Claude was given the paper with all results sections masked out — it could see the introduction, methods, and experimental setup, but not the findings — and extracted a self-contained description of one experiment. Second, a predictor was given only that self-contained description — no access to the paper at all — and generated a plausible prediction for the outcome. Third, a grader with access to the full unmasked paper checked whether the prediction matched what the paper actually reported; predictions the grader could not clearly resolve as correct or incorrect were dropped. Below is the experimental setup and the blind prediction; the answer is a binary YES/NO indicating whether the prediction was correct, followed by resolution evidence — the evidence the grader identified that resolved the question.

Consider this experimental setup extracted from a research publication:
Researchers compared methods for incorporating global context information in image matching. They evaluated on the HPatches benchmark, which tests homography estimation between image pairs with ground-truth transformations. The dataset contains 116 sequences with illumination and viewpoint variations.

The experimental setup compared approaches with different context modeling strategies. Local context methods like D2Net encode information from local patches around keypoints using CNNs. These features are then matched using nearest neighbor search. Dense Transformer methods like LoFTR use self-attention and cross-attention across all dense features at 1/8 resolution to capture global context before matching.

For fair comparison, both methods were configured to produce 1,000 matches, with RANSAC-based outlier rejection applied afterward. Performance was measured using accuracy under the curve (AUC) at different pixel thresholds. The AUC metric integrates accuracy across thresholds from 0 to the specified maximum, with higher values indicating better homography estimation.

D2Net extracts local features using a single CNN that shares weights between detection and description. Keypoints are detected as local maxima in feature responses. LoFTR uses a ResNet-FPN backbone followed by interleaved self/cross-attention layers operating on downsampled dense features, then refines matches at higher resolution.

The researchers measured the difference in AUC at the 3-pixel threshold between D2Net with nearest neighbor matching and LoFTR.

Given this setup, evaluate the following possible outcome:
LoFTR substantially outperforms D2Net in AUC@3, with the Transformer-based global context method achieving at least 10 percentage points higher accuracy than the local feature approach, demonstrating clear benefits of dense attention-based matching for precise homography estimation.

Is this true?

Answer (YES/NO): YES